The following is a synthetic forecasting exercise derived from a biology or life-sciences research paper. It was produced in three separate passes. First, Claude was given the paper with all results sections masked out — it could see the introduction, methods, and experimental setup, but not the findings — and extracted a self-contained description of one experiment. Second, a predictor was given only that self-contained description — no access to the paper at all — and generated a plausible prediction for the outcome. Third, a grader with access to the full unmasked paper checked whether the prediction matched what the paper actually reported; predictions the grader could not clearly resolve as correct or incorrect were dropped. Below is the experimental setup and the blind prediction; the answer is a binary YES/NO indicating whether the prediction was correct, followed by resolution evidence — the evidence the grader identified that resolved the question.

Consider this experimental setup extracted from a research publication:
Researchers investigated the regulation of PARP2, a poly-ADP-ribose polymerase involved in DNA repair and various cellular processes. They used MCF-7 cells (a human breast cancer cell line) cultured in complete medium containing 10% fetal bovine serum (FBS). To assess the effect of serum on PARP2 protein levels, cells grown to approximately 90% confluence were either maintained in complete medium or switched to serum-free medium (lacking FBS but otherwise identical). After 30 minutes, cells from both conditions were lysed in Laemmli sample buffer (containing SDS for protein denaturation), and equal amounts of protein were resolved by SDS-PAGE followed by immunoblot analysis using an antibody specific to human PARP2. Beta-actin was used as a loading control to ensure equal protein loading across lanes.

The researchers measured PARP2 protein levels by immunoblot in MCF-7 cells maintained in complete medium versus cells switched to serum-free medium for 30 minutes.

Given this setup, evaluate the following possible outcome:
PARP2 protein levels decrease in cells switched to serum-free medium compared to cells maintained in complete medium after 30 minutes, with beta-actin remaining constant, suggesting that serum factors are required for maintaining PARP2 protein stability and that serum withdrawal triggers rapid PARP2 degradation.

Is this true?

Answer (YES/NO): NO